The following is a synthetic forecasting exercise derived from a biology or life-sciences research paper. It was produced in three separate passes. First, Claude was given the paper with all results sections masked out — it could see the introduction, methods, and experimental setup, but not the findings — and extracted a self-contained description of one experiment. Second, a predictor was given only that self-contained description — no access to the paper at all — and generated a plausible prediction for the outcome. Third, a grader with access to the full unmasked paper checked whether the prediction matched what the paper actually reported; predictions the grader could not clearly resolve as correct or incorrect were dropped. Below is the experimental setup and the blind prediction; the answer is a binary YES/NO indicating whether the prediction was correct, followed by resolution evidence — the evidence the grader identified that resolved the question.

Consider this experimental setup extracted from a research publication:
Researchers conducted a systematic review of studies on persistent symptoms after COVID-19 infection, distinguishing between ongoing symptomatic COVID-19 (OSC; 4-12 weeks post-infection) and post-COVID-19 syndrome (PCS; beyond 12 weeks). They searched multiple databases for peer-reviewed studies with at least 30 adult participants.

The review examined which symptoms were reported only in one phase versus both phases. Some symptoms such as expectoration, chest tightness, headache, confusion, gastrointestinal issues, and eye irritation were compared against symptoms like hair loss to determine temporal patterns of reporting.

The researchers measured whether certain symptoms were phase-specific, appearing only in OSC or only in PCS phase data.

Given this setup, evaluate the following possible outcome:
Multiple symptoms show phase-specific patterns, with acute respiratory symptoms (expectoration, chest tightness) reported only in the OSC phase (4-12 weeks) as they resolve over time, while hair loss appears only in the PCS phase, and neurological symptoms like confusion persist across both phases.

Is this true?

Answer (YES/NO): NO